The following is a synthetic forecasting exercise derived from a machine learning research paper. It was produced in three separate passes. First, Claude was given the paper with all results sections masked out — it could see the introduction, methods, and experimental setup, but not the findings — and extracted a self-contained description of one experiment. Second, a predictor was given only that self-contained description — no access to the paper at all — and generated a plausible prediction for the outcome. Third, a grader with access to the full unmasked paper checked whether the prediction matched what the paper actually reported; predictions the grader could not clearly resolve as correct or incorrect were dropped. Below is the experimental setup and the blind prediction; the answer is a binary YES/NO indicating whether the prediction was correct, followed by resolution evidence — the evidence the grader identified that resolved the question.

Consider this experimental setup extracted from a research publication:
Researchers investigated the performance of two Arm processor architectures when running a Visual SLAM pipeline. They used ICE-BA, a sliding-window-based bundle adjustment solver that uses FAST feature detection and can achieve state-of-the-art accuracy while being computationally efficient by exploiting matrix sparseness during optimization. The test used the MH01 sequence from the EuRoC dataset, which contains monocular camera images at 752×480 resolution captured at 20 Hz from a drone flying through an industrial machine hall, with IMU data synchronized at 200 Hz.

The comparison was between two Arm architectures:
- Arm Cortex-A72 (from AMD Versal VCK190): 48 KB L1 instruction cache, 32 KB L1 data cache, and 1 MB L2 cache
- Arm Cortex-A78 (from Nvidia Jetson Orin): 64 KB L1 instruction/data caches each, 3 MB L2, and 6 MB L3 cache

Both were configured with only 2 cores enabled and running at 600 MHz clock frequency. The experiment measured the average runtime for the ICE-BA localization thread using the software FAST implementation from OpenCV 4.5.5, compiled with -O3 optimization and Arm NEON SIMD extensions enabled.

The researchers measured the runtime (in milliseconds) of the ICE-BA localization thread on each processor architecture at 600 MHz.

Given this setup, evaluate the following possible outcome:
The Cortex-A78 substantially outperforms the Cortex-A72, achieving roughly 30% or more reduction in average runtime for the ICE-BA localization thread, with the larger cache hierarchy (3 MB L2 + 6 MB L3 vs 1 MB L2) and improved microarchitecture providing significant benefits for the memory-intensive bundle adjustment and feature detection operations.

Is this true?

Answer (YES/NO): YES